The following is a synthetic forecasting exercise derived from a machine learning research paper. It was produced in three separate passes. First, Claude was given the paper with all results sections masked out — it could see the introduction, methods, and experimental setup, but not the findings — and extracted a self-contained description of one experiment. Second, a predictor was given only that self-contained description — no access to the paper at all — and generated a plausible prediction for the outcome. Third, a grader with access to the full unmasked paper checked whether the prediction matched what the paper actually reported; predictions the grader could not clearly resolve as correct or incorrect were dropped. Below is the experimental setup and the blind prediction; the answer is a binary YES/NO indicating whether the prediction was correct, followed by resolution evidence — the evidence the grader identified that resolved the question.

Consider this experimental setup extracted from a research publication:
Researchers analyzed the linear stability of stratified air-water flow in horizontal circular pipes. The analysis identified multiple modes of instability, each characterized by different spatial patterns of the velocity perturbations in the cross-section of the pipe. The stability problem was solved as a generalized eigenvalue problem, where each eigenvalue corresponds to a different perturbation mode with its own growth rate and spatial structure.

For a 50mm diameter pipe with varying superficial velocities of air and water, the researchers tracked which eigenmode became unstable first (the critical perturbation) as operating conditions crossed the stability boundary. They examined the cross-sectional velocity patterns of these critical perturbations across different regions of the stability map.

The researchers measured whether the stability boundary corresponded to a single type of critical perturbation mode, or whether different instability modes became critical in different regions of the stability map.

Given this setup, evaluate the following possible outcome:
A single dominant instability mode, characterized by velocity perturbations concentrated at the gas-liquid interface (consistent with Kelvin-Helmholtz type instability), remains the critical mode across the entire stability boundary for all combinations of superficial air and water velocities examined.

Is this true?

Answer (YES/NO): NO